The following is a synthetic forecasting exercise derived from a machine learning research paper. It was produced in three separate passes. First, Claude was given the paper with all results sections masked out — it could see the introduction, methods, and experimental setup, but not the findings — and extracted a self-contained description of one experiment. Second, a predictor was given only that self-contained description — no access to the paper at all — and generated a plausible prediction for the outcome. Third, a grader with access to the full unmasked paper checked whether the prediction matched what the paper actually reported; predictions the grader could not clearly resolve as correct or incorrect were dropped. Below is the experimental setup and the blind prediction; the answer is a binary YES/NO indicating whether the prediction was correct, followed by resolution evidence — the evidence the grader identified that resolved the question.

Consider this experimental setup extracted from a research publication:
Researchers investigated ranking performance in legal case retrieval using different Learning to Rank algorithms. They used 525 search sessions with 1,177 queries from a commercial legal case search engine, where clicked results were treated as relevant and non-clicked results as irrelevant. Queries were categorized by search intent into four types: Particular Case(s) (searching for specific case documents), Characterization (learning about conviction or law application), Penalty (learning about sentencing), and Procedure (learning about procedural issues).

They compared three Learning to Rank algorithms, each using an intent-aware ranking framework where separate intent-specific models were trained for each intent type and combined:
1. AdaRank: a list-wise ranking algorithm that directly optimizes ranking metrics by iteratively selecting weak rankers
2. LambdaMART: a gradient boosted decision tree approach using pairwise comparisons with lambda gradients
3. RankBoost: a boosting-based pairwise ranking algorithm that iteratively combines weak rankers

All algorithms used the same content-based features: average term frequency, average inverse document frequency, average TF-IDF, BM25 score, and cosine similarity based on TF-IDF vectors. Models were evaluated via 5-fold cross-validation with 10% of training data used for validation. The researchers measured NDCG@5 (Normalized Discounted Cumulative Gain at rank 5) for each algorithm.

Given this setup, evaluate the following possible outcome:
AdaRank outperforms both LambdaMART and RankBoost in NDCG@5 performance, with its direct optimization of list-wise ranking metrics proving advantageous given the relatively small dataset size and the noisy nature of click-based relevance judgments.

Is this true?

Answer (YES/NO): NO